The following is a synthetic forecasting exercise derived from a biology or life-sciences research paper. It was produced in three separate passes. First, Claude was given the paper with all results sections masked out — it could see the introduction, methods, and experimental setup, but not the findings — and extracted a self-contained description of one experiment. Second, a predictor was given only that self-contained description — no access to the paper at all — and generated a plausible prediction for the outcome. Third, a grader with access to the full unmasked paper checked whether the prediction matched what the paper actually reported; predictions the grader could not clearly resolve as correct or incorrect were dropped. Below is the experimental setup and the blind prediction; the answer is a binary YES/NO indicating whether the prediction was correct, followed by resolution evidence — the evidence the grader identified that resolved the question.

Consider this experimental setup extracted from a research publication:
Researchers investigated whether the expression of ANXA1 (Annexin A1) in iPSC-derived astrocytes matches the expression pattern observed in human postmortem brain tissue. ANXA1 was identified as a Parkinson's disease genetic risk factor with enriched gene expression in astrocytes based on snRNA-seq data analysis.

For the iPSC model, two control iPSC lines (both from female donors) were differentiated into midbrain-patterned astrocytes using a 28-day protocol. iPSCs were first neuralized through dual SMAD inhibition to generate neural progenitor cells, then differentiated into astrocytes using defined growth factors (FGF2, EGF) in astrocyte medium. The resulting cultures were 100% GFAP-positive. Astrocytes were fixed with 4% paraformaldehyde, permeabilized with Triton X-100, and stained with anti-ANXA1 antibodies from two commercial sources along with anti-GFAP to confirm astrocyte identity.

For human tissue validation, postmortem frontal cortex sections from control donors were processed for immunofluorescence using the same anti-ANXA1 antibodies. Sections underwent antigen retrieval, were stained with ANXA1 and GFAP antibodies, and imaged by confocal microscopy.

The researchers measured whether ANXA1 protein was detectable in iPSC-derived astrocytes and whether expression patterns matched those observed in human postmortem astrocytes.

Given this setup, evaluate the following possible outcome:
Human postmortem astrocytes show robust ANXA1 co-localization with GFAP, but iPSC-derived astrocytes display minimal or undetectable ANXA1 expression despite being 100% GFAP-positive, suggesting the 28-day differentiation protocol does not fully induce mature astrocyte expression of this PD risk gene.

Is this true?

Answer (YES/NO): NO